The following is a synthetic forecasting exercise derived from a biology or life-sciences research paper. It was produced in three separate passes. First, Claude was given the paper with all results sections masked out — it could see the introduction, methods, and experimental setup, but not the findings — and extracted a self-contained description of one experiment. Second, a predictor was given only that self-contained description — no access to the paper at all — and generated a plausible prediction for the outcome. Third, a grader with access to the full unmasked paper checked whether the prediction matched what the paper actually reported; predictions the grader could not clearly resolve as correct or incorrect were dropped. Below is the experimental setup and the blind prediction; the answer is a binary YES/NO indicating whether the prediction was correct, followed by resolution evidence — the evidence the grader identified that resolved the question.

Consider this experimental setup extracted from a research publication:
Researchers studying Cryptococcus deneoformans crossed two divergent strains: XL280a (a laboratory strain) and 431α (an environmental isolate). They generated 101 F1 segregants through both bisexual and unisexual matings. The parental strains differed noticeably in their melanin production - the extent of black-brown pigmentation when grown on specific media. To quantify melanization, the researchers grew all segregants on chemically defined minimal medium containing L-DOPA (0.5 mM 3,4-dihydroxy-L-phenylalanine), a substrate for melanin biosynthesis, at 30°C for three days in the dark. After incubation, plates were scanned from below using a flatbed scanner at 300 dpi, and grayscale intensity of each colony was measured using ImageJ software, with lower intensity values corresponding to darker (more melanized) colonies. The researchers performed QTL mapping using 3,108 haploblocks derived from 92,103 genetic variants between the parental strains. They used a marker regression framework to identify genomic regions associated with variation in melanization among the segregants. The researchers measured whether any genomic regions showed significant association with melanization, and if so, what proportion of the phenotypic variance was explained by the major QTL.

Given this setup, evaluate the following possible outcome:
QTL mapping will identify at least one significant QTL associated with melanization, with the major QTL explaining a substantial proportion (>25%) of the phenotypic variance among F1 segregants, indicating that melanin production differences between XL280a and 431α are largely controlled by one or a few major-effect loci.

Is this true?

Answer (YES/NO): YES